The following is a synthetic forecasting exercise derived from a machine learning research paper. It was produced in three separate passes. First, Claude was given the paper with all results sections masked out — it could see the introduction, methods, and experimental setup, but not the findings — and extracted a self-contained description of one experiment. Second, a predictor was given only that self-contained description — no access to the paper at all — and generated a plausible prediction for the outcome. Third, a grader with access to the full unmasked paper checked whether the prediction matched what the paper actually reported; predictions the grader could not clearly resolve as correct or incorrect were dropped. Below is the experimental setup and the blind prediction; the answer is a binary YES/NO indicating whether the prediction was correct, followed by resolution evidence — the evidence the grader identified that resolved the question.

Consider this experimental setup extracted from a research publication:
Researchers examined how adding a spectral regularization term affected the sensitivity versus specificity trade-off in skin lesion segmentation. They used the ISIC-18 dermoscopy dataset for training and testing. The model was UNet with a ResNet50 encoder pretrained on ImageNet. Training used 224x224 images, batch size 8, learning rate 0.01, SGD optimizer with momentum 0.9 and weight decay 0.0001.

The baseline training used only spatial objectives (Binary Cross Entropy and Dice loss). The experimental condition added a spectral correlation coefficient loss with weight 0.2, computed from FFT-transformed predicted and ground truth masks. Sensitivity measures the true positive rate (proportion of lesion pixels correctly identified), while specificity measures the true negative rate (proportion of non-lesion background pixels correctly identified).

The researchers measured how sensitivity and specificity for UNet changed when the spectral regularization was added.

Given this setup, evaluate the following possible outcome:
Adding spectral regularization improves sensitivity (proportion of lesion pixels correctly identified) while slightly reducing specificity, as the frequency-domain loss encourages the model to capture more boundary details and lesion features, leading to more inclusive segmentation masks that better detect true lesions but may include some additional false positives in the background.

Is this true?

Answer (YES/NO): NO